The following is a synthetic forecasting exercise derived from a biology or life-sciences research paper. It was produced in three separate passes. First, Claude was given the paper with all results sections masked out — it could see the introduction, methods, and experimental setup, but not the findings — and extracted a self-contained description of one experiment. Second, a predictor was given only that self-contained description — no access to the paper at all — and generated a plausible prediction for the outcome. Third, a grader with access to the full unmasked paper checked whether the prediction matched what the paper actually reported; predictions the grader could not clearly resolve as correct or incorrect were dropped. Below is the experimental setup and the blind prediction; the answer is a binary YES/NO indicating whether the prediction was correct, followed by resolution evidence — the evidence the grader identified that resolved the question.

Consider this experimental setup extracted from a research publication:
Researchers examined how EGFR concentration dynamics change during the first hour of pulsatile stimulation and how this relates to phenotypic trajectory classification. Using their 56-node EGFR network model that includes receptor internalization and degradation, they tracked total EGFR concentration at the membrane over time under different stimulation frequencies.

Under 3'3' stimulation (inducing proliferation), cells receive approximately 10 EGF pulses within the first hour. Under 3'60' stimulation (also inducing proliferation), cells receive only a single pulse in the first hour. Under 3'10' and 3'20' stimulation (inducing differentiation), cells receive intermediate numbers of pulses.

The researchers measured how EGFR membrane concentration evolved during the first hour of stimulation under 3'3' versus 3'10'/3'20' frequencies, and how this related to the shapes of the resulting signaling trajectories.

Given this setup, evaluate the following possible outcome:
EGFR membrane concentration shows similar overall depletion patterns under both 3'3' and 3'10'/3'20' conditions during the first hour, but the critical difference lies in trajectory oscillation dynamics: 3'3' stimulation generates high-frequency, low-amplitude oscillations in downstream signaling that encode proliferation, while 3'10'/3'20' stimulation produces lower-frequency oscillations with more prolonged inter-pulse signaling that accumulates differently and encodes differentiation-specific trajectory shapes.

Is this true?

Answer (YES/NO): NO